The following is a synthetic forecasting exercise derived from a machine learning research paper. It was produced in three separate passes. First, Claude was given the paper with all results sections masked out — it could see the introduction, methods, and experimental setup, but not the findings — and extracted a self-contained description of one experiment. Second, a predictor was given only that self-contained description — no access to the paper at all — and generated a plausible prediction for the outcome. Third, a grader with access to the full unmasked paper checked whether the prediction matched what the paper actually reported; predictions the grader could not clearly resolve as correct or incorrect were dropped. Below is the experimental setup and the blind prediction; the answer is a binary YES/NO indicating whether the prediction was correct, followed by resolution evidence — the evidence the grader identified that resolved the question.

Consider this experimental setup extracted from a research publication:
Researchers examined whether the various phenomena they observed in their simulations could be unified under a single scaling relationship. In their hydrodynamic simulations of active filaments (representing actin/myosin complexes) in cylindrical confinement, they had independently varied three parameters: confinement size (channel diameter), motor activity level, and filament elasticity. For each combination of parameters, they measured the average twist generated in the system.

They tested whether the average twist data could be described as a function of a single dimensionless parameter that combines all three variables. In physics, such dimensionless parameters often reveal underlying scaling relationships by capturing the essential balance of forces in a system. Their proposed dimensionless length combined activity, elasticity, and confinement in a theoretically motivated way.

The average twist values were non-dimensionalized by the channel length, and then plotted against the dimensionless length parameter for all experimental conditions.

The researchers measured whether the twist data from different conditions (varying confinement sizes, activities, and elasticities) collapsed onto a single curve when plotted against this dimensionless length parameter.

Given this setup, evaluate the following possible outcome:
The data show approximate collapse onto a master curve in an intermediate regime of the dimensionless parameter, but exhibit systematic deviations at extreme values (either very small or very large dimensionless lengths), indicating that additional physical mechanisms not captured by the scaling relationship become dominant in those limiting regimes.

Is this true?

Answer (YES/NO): NO